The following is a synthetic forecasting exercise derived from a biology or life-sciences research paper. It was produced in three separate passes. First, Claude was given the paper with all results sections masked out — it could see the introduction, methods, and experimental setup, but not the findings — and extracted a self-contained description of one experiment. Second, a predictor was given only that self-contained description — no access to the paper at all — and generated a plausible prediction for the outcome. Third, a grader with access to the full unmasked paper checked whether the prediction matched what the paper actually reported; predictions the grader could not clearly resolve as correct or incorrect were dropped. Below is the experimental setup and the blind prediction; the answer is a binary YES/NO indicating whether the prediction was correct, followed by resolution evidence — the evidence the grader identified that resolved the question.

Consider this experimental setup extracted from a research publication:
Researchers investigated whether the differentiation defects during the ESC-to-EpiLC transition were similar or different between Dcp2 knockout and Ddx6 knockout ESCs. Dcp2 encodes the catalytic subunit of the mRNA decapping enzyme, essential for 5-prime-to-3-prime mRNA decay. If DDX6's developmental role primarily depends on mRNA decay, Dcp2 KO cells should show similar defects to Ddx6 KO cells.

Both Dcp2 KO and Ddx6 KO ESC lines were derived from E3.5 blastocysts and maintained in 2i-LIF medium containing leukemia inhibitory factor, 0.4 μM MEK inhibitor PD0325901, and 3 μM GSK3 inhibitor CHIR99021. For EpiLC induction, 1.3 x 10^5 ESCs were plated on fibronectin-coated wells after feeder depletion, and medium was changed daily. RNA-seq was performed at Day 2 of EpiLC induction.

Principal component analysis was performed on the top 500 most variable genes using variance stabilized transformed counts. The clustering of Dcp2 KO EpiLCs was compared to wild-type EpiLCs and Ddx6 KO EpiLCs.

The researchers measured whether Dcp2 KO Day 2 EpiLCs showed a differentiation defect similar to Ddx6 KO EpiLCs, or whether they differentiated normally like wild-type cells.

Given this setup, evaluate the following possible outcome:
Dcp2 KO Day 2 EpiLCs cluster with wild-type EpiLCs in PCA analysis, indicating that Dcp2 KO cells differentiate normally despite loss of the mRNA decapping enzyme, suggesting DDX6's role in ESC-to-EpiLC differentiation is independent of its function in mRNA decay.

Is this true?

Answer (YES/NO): YES